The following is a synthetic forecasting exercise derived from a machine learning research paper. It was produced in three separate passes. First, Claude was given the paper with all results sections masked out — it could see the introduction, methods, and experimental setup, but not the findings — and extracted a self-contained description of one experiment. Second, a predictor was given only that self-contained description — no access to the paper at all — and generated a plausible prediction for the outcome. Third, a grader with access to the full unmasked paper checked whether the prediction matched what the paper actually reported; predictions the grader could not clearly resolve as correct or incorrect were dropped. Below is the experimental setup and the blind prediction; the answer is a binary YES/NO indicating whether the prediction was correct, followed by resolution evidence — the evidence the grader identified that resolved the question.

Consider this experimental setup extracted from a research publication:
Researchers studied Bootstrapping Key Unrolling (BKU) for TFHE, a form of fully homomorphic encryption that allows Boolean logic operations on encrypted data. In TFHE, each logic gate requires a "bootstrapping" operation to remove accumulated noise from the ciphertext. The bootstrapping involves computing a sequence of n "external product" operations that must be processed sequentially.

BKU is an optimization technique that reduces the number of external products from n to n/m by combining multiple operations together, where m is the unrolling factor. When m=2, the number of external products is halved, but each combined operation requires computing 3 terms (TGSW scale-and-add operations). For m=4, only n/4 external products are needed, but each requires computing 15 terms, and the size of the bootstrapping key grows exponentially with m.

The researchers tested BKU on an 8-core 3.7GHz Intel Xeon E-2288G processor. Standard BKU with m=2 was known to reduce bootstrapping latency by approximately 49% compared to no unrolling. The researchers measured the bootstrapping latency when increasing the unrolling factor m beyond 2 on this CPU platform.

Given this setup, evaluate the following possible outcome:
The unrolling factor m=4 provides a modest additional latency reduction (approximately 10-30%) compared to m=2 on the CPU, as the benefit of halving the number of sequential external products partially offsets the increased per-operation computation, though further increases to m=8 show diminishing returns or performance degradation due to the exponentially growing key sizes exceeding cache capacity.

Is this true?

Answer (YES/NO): NO